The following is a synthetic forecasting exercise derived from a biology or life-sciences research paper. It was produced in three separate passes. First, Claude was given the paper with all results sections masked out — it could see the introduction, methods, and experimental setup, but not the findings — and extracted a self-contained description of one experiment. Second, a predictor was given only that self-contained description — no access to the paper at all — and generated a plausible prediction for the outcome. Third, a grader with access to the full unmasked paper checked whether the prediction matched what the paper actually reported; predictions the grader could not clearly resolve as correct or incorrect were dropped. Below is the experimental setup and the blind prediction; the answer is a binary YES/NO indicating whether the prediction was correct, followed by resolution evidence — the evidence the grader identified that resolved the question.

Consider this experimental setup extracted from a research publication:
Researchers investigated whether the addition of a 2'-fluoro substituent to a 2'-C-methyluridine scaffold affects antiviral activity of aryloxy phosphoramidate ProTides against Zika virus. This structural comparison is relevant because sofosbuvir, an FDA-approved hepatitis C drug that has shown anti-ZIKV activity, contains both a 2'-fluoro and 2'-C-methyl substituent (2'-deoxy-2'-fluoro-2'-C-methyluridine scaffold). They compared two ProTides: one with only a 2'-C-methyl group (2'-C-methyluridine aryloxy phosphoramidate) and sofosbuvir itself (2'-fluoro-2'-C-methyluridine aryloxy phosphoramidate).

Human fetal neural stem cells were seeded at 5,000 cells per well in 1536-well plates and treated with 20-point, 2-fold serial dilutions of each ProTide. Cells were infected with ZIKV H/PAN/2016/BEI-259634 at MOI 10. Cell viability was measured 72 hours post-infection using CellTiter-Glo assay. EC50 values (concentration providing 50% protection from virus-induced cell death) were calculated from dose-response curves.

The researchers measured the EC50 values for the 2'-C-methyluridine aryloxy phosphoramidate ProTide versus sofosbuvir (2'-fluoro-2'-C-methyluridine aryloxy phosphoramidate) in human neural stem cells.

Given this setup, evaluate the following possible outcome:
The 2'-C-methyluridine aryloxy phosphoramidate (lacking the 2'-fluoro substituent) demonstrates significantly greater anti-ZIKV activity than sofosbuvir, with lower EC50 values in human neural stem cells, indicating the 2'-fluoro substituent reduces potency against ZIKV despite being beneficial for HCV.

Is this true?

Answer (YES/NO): YES